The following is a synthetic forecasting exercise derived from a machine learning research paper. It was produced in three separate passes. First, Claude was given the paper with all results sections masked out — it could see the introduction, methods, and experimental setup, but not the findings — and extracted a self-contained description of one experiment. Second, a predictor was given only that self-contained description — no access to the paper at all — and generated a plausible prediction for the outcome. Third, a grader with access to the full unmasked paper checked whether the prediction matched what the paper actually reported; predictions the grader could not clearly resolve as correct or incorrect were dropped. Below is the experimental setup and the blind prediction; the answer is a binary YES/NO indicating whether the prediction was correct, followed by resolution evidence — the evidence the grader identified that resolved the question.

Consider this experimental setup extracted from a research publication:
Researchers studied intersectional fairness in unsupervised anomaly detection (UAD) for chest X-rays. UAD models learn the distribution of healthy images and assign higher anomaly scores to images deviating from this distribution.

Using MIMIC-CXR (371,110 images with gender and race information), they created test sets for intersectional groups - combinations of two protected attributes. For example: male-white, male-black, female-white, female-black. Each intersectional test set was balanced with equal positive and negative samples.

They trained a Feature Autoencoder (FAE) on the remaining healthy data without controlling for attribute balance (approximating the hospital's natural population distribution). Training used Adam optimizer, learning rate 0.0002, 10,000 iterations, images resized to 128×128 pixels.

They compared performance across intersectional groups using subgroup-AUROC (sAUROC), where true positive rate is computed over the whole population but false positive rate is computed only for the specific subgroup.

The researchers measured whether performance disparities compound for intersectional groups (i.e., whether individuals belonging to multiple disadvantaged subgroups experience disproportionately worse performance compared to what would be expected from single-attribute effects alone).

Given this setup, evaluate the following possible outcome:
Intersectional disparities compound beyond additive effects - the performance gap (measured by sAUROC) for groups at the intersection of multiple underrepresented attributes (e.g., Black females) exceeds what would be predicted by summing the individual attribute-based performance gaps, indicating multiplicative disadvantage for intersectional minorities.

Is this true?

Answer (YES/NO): YES